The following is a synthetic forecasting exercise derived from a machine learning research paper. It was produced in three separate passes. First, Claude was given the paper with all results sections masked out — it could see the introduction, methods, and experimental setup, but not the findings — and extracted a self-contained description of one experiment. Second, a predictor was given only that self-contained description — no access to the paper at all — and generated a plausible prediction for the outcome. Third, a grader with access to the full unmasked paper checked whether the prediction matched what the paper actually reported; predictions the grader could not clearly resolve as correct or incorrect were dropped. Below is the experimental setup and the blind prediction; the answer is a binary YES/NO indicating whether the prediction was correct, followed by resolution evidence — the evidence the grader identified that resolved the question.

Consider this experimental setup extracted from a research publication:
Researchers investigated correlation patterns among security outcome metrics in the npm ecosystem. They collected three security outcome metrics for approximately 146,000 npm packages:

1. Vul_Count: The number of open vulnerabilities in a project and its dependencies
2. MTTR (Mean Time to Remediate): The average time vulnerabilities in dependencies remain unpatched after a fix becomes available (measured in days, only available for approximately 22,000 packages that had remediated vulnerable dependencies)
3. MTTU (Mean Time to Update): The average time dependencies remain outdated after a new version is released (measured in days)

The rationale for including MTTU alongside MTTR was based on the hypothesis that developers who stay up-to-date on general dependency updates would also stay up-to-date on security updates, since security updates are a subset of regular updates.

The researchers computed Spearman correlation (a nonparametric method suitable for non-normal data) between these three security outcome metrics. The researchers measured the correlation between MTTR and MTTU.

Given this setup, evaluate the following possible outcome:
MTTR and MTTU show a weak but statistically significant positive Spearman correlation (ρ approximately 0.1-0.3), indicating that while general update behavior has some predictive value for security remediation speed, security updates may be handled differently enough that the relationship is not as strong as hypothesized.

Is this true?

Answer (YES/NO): NO